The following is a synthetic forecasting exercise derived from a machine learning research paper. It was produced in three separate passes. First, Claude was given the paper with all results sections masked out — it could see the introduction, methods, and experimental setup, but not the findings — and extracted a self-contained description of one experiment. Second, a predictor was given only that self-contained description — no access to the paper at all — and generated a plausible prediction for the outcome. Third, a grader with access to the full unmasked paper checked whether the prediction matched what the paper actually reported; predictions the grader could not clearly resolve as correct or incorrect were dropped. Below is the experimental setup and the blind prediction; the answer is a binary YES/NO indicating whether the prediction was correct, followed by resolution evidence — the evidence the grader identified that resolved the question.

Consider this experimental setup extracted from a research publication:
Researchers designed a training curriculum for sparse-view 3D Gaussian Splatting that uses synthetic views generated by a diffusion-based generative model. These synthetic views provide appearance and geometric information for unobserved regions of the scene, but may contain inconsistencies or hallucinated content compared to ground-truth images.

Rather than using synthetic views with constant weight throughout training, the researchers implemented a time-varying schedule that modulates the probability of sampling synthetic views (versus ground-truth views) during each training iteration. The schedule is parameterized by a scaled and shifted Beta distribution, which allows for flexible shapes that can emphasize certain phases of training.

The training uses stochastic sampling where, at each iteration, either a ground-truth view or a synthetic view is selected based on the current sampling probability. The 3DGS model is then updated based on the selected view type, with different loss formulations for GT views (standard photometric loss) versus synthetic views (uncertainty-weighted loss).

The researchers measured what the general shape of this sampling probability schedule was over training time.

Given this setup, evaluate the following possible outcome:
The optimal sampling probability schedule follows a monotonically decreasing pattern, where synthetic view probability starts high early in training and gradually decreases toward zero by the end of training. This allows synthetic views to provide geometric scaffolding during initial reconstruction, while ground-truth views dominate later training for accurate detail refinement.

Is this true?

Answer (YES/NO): NO